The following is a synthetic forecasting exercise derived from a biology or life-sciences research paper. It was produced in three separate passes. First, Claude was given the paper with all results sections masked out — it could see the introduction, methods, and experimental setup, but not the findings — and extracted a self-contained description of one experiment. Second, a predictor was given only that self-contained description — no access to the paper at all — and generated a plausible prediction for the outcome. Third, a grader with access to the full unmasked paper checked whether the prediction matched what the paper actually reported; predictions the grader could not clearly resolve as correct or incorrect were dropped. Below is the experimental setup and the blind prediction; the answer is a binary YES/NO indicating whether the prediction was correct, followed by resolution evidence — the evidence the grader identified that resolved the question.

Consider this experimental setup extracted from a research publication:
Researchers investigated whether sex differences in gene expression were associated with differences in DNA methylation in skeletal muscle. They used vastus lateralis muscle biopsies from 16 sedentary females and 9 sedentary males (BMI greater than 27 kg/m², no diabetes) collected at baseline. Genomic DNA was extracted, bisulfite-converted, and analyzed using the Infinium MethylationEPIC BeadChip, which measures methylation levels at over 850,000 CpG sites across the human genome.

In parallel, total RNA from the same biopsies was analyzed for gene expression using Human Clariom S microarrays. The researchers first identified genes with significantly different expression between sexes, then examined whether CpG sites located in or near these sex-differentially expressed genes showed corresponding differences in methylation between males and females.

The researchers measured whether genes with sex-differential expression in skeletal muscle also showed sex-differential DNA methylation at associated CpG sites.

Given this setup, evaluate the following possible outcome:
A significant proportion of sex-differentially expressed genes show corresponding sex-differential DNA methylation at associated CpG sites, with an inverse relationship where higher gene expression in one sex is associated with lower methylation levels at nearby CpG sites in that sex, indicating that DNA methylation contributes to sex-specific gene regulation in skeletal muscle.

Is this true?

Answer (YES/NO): NO